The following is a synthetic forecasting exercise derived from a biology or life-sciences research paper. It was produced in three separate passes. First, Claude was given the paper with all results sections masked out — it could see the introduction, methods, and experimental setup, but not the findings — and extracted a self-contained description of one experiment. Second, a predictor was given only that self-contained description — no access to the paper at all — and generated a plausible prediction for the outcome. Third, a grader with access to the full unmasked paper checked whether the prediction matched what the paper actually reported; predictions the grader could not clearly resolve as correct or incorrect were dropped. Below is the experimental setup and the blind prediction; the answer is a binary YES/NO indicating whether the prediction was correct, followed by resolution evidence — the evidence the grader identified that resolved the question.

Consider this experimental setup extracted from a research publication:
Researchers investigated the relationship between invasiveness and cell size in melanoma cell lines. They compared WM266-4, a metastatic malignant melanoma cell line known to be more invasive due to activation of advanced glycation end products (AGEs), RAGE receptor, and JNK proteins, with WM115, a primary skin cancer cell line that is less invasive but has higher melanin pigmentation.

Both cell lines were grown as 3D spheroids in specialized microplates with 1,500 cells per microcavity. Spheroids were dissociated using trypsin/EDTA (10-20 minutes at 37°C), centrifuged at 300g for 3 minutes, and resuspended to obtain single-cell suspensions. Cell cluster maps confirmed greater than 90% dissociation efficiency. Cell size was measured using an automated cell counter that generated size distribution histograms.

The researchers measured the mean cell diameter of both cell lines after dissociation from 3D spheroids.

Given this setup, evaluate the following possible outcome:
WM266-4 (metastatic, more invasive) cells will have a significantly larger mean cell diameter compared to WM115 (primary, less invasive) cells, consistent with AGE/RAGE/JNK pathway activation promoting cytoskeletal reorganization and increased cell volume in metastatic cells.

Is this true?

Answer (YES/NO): NO